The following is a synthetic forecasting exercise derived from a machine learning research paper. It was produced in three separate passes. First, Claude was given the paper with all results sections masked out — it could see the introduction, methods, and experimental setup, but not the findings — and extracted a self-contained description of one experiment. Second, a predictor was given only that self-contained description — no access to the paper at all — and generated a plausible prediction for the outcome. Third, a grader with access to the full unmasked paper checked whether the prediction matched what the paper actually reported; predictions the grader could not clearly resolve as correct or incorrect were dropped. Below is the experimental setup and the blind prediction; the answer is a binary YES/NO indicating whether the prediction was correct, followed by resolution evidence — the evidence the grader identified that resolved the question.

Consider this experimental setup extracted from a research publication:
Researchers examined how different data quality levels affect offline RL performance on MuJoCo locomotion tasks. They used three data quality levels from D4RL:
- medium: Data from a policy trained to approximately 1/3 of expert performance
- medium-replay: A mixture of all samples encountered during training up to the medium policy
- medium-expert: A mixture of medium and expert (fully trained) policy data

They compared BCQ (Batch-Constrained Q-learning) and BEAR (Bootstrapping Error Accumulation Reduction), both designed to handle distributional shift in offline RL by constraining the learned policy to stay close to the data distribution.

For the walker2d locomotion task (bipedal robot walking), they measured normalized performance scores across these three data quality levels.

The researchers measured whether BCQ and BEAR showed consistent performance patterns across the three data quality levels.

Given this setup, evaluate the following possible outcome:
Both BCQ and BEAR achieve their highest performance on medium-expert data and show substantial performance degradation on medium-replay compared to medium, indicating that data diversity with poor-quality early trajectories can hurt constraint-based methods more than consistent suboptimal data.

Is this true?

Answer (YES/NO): NO